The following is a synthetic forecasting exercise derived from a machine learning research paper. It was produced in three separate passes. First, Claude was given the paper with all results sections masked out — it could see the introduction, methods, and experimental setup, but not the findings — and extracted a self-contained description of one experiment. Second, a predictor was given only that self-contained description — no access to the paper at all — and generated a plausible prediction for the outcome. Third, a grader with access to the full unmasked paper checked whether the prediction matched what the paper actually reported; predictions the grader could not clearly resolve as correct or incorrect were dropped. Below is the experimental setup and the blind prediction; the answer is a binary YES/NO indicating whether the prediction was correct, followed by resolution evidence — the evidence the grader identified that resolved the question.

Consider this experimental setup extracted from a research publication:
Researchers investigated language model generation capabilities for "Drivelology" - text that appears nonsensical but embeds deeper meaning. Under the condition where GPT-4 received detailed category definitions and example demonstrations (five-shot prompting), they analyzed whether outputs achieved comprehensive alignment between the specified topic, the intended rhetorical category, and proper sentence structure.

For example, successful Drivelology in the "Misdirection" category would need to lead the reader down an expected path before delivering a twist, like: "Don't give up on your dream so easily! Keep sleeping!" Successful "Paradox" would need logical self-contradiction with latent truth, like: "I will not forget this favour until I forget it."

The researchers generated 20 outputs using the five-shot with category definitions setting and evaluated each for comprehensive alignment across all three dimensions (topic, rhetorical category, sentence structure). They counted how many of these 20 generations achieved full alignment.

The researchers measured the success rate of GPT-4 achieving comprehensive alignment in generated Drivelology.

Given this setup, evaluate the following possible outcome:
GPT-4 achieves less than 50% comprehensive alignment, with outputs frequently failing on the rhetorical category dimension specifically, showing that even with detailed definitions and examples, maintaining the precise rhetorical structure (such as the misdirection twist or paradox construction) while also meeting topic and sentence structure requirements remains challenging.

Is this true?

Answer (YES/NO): NO